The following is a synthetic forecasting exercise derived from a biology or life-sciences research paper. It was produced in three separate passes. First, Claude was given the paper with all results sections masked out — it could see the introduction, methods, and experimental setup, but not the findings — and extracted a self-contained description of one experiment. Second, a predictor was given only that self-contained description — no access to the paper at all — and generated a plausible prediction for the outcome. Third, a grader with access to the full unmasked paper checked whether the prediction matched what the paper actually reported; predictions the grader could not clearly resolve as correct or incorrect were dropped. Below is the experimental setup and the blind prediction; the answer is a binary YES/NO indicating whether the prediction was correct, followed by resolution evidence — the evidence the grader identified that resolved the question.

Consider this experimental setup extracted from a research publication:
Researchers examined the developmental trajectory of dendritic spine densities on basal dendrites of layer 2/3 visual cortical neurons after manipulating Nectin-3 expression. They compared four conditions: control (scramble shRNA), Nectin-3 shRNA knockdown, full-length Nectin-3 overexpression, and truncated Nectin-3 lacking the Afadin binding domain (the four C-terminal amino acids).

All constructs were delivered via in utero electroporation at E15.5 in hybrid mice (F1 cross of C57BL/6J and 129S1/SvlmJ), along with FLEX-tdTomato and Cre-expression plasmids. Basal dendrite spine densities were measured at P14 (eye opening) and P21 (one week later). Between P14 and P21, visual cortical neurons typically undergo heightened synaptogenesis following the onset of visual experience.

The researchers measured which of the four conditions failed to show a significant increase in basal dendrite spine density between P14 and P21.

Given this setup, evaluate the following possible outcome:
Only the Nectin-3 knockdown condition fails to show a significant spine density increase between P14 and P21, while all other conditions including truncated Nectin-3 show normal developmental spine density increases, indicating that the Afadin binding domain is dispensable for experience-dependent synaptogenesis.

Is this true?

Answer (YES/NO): NO